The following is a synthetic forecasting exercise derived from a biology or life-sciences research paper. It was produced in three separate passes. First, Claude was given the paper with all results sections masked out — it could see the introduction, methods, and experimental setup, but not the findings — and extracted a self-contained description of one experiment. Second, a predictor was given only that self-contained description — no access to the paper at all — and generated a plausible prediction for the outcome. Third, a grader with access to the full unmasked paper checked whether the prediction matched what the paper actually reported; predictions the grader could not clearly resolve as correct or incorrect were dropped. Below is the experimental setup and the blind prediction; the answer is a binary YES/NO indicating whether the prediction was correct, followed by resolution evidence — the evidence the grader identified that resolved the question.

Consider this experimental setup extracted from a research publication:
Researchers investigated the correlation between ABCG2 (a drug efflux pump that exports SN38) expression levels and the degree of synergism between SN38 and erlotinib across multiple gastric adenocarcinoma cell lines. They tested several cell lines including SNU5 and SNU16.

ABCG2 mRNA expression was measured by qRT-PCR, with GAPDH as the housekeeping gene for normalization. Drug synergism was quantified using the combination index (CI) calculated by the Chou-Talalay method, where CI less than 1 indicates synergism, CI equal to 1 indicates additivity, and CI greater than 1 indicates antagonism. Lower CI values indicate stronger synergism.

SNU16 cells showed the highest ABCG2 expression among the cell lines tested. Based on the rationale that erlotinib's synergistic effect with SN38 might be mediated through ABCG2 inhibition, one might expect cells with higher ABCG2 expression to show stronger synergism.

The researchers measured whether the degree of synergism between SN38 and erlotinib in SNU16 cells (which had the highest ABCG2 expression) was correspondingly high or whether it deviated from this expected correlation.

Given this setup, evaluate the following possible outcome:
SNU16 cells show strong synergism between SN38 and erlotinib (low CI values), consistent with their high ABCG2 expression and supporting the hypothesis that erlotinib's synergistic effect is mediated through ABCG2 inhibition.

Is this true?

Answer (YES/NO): NO